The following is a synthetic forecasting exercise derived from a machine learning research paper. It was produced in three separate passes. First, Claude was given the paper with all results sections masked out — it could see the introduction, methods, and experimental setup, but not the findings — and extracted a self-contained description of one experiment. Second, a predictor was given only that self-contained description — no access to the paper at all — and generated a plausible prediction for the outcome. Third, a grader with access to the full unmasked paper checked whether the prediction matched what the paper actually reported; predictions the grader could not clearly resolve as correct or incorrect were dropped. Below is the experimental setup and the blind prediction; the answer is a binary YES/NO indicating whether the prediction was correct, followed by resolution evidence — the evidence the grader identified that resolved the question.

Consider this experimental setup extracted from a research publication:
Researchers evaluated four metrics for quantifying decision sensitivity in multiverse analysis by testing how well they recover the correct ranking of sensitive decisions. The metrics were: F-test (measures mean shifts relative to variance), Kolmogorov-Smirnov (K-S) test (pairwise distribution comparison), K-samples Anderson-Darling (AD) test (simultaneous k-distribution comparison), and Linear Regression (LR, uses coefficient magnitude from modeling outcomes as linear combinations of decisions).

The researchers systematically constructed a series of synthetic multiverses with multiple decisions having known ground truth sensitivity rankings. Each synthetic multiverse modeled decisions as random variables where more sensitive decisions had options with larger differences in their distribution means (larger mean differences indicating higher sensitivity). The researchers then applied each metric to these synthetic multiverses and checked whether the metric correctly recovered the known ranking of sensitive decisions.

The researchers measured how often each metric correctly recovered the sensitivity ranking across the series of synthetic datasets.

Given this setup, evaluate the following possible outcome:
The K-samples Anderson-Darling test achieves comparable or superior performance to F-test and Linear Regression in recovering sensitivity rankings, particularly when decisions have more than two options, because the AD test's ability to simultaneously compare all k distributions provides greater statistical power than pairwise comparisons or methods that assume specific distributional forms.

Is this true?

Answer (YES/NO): YES